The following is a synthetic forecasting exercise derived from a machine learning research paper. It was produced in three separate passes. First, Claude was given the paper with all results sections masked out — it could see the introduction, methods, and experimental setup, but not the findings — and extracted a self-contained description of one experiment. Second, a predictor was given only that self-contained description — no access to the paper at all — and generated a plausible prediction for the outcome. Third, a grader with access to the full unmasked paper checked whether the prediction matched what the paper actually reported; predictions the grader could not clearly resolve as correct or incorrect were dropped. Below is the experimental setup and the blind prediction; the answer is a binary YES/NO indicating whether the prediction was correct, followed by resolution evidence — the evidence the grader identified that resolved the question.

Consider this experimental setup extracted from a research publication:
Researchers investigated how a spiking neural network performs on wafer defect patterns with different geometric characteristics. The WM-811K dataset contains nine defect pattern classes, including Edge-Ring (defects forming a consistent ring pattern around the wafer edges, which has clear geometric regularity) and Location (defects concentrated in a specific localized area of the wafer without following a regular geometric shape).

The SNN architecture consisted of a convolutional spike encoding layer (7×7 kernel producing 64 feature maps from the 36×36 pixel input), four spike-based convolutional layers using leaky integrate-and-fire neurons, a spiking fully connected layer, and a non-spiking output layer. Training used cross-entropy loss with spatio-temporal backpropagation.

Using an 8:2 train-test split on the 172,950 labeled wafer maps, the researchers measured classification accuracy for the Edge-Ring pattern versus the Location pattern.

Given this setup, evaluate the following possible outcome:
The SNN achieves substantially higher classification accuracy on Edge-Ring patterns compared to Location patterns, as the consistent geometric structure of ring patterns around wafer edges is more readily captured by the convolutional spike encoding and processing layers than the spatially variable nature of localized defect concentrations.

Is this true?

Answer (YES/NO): YES